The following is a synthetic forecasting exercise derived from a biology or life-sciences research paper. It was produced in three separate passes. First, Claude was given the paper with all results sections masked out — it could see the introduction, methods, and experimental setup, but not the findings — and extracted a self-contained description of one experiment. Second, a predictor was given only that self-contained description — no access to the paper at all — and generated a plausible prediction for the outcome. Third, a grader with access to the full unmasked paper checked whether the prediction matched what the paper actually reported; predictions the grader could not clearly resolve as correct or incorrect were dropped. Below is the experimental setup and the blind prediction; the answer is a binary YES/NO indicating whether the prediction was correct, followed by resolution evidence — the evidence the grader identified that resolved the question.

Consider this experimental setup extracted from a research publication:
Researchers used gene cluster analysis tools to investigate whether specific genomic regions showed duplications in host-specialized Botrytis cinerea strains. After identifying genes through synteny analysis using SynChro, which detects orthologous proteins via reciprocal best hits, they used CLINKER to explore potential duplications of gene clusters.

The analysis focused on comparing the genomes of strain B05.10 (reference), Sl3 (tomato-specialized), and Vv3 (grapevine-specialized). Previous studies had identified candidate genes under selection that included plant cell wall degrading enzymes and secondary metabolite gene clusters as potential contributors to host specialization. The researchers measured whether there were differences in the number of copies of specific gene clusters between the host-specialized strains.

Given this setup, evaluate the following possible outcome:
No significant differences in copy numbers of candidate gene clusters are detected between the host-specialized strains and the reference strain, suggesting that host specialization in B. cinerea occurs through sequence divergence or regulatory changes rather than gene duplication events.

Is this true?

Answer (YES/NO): NO